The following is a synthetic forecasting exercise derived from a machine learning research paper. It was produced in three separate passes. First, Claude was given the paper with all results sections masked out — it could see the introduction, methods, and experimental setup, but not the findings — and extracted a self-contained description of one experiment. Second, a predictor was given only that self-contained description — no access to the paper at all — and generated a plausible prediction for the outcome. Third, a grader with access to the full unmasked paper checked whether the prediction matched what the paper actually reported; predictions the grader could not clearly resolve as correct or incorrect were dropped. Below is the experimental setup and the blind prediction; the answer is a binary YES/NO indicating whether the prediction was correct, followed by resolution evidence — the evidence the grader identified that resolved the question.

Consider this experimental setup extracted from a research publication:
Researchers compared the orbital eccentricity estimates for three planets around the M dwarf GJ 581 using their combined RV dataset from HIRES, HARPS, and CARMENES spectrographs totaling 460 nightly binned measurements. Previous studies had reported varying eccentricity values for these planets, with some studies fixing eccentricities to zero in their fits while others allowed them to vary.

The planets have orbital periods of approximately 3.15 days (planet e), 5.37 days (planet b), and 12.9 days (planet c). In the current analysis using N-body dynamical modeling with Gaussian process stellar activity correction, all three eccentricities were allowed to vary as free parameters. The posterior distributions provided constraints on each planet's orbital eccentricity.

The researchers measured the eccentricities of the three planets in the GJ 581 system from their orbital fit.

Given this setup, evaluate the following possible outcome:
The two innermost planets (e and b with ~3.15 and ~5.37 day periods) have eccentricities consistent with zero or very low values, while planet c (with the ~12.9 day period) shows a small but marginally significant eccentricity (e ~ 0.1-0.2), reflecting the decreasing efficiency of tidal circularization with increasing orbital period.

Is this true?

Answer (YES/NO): NO